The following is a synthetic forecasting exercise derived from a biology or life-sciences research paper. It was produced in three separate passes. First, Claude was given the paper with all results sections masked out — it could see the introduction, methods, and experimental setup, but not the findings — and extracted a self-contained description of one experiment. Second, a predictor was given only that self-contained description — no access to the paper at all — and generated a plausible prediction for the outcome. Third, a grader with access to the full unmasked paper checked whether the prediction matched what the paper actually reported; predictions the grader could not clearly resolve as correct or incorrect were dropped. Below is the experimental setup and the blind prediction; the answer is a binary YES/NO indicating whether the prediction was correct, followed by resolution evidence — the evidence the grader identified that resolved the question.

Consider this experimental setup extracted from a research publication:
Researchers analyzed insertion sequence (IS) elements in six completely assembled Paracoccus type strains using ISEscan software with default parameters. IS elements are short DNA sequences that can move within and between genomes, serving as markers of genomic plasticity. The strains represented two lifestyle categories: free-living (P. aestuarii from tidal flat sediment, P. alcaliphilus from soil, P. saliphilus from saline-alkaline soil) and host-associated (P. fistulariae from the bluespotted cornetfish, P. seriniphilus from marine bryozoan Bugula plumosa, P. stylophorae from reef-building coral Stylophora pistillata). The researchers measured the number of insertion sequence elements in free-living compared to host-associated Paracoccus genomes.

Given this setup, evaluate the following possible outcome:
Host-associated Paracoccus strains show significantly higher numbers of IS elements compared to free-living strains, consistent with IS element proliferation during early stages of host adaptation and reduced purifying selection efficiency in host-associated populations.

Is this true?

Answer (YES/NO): NO